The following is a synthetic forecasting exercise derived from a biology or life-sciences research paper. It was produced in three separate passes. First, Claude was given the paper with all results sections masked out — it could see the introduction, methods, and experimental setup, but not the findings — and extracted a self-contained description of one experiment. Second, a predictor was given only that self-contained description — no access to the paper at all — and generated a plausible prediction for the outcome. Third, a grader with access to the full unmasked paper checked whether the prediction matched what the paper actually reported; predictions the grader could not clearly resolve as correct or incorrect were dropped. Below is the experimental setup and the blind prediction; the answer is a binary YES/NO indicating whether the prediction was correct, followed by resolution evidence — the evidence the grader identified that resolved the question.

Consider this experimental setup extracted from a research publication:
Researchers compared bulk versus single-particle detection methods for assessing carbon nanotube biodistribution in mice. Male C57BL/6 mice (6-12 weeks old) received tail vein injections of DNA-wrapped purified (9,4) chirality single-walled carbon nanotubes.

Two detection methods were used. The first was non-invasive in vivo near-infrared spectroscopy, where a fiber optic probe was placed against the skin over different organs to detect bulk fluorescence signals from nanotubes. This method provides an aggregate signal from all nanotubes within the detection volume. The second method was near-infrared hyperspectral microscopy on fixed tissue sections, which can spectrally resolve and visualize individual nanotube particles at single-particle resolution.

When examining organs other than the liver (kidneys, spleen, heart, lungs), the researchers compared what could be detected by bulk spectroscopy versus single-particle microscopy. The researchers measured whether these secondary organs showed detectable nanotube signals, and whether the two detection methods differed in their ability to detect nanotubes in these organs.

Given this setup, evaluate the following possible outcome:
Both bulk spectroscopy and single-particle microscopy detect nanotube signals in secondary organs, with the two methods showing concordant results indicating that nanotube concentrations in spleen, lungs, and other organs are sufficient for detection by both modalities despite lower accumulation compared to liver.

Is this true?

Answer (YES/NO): NO